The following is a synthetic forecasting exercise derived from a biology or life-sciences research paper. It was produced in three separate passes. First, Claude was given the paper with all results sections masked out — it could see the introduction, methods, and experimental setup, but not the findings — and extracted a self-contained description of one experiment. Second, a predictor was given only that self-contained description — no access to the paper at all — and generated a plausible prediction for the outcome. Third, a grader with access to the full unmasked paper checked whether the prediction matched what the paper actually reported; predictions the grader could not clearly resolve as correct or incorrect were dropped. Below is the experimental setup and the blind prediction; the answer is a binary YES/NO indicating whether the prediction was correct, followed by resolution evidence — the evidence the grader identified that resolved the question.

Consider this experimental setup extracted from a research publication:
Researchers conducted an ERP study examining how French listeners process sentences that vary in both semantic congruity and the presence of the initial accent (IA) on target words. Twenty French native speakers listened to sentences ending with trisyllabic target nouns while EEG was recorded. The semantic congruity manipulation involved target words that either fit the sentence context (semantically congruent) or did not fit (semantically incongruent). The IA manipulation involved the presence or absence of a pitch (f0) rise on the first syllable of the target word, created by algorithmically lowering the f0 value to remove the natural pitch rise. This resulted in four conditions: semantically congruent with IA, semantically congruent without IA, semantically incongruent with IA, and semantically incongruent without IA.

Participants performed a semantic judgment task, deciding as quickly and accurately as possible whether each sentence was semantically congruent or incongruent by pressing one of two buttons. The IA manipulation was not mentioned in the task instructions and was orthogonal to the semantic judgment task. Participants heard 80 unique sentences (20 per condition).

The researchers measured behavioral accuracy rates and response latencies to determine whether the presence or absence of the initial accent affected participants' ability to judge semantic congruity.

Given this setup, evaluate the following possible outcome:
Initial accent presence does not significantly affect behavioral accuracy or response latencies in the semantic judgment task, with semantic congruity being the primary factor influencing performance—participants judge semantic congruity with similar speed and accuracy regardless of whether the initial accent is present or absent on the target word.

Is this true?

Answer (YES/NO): NO